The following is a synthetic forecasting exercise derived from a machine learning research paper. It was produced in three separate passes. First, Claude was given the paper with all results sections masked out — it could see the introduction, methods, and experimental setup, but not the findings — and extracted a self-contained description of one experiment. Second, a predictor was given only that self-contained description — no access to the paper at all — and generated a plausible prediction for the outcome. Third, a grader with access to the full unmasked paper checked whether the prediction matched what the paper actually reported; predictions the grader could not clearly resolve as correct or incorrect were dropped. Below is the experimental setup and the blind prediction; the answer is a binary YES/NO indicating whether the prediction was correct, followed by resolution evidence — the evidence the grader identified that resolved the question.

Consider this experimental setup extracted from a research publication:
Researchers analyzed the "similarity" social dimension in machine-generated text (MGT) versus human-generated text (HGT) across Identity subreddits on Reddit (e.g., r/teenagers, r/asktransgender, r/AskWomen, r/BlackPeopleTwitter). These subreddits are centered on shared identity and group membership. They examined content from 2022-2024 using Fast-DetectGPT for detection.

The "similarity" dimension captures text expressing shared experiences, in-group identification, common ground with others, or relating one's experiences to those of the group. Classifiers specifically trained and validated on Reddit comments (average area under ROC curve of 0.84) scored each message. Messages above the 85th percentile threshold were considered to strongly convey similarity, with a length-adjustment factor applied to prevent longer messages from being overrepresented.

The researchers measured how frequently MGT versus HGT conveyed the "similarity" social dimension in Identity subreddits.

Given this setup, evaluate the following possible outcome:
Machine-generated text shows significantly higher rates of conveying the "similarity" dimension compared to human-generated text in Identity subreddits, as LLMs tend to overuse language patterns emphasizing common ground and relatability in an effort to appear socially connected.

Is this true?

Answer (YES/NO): NO